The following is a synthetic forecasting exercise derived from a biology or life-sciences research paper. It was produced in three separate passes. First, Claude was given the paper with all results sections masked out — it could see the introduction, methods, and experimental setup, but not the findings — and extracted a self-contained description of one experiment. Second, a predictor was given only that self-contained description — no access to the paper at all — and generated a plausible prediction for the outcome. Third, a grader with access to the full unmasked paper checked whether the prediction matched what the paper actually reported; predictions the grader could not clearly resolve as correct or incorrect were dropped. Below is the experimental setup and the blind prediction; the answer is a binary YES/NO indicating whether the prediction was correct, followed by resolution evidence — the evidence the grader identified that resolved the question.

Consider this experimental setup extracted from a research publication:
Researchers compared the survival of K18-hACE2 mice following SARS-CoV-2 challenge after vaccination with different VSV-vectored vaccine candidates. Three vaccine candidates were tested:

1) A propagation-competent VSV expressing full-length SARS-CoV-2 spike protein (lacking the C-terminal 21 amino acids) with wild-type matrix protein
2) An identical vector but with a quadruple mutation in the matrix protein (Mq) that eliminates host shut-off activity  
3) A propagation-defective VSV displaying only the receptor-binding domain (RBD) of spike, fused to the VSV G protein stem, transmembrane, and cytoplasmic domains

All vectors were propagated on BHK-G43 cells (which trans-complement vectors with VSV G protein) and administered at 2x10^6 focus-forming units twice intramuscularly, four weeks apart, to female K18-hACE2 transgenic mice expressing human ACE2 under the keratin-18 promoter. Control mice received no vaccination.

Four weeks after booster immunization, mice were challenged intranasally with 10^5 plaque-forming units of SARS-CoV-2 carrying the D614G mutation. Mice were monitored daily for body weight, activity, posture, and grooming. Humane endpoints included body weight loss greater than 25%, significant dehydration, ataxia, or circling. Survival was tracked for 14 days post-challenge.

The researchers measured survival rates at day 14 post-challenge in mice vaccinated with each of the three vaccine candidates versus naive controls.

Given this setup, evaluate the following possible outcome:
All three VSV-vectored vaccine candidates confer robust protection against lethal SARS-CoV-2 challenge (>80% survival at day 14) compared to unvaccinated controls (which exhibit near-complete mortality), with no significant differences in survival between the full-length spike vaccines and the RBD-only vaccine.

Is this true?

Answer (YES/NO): YES